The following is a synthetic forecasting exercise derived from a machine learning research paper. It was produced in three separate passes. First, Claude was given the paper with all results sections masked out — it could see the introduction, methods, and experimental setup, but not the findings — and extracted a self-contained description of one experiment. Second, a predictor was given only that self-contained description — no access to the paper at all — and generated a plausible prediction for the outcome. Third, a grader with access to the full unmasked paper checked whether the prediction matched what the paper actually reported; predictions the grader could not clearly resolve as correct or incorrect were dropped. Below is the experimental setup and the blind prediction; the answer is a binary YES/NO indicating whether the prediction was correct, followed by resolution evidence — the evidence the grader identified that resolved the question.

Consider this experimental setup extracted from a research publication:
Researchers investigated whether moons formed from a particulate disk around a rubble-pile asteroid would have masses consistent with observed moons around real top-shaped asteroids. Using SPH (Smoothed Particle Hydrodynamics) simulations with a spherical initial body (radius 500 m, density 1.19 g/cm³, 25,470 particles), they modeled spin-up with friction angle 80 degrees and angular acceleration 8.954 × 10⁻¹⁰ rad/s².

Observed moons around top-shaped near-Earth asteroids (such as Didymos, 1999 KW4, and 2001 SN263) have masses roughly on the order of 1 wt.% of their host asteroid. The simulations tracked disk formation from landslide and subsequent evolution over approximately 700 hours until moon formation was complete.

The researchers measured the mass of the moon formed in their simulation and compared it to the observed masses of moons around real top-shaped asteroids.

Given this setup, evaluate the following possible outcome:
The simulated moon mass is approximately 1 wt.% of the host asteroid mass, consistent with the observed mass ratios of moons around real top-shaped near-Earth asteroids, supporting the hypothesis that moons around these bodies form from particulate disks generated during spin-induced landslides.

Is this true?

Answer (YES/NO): NO